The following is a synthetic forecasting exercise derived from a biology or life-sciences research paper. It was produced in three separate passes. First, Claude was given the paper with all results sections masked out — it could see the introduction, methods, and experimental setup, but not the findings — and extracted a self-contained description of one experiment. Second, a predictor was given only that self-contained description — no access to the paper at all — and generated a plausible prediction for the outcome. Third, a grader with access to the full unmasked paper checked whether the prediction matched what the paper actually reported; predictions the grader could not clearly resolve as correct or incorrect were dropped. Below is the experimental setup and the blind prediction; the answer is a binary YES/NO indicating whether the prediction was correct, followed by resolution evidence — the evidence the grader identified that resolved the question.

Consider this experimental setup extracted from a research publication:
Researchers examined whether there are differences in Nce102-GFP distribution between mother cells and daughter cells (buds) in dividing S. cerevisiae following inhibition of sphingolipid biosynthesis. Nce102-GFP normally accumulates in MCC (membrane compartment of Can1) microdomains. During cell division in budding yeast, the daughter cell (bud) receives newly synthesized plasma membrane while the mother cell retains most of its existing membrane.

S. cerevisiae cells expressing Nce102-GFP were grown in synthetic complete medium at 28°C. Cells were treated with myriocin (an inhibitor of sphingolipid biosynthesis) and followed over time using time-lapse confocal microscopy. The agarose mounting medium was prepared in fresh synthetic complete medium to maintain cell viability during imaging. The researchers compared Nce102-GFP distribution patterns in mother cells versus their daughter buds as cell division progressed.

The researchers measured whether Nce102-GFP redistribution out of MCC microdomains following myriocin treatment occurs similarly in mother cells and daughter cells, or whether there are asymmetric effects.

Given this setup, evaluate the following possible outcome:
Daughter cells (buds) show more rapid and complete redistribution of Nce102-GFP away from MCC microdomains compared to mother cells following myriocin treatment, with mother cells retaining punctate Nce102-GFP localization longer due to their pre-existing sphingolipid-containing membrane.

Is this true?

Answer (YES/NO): NO